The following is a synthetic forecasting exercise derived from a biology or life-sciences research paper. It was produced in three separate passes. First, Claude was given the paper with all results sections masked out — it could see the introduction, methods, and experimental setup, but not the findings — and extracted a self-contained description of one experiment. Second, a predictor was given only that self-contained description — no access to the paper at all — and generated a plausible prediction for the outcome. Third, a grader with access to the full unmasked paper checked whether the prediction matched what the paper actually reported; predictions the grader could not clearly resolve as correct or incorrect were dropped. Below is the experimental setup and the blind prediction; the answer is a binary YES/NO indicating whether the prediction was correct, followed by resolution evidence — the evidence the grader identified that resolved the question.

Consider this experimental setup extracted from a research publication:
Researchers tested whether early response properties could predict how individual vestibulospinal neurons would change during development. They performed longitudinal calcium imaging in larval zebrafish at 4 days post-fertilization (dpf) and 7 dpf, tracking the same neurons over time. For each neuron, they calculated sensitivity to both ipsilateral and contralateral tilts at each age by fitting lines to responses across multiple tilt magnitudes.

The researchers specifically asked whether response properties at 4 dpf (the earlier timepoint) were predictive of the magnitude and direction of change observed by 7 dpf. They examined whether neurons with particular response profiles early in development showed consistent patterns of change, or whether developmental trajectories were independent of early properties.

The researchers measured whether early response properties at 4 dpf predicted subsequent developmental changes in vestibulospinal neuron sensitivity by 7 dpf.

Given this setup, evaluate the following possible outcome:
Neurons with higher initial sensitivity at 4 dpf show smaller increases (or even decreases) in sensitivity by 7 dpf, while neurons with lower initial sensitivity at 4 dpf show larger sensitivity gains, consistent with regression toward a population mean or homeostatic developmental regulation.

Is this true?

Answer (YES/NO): NO